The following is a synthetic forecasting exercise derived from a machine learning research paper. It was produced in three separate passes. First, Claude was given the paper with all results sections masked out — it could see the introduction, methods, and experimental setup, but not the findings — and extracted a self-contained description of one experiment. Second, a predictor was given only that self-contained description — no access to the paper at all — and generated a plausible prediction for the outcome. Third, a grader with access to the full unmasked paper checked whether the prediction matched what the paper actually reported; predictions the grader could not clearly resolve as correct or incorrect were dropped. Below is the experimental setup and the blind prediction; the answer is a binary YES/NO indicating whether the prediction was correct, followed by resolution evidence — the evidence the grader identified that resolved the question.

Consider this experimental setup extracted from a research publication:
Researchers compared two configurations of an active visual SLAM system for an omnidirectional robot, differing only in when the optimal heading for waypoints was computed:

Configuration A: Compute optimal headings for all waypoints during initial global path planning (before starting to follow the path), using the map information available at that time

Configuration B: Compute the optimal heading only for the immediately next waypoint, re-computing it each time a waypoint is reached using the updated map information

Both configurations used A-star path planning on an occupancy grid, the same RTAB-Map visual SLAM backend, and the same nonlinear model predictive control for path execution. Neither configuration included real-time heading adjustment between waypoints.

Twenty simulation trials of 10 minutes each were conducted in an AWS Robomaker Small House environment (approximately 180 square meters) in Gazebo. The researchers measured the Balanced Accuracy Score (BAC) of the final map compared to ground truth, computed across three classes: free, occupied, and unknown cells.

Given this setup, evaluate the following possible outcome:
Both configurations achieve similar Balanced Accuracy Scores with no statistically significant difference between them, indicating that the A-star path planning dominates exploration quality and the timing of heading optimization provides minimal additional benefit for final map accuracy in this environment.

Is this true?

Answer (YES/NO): YES